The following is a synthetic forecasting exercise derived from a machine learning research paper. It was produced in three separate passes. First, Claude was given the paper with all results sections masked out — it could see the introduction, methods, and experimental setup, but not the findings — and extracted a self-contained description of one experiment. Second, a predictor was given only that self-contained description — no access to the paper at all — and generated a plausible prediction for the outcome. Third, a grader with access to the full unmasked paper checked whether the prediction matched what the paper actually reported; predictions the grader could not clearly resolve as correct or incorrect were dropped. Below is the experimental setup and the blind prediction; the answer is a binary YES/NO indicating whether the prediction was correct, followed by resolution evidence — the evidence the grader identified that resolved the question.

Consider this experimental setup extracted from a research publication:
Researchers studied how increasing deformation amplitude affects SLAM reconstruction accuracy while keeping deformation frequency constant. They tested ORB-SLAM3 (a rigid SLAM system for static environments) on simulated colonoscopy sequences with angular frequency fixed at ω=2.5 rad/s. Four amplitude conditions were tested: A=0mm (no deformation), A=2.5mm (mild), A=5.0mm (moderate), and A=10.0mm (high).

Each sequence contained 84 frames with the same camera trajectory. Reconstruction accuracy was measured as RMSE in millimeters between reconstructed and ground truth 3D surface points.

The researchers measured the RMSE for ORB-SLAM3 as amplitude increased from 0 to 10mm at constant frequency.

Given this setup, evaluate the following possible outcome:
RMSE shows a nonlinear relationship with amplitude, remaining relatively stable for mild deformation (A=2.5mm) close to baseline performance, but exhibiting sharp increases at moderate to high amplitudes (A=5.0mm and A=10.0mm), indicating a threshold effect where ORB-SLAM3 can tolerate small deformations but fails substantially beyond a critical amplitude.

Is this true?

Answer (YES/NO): NO